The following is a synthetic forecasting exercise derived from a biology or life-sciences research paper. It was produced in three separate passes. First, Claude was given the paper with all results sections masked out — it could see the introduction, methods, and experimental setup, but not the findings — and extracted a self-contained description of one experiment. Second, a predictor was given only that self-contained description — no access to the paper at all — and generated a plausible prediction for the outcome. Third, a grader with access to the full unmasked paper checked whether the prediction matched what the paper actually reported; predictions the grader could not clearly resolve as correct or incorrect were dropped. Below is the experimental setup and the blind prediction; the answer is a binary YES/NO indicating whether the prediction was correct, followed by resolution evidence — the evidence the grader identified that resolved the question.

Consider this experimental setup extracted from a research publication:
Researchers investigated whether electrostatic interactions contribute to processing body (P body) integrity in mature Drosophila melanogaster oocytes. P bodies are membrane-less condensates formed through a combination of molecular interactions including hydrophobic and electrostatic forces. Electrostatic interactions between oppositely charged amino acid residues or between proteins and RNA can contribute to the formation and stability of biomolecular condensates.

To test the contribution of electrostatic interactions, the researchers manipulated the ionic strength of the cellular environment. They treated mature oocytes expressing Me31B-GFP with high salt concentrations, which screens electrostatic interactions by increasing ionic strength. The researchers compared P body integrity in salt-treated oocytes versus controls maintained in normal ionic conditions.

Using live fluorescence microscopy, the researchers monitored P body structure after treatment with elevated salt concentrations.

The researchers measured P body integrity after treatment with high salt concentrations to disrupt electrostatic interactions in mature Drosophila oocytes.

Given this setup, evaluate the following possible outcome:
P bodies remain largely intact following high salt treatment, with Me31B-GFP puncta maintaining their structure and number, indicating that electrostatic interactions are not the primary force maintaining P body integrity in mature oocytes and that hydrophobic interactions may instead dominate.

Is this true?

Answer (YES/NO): NO